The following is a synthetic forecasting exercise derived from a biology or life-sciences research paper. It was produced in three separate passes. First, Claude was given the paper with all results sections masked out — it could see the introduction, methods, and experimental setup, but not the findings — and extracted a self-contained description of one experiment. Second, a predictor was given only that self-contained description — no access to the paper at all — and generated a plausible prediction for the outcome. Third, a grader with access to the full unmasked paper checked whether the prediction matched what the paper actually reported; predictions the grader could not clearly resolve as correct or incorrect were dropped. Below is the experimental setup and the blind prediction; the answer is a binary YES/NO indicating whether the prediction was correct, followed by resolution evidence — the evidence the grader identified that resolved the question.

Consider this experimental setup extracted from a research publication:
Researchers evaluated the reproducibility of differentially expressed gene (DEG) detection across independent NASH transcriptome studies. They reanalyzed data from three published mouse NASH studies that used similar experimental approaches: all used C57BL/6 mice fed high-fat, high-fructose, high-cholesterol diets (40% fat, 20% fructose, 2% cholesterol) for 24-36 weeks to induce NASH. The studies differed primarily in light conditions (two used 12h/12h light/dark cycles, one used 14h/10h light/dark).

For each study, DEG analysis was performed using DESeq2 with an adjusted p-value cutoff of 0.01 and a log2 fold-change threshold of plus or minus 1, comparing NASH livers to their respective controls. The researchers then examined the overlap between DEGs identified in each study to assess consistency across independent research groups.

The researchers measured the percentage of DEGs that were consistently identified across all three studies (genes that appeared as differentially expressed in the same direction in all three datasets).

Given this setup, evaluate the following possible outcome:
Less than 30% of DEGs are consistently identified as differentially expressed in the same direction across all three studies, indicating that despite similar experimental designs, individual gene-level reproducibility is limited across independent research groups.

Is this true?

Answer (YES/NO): YES